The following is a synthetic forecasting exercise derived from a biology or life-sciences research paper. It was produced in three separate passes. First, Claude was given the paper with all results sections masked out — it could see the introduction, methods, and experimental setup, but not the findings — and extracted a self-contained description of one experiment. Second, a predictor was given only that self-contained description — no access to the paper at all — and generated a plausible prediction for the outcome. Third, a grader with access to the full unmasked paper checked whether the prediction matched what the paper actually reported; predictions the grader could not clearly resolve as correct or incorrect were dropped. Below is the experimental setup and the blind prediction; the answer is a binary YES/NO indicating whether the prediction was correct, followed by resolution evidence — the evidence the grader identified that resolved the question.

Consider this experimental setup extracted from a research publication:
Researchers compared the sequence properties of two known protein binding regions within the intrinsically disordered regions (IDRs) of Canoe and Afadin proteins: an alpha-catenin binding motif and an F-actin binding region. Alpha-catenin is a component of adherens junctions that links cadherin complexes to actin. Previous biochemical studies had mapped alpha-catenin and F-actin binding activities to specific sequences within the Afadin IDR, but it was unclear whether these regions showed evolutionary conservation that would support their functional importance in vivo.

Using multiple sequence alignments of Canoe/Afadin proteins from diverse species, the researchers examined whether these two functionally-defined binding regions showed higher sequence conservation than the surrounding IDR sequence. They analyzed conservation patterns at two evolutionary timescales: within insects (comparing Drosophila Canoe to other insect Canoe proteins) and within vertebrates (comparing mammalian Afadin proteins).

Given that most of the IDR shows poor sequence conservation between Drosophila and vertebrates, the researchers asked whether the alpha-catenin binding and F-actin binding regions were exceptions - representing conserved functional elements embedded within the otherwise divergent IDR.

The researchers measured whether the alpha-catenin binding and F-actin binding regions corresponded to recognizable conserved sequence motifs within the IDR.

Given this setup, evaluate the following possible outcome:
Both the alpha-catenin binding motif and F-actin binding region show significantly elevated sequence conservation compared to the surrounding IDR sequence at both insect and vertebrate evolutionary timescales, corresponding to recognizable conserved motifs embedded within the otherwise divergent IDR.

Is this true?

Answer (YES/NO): NO